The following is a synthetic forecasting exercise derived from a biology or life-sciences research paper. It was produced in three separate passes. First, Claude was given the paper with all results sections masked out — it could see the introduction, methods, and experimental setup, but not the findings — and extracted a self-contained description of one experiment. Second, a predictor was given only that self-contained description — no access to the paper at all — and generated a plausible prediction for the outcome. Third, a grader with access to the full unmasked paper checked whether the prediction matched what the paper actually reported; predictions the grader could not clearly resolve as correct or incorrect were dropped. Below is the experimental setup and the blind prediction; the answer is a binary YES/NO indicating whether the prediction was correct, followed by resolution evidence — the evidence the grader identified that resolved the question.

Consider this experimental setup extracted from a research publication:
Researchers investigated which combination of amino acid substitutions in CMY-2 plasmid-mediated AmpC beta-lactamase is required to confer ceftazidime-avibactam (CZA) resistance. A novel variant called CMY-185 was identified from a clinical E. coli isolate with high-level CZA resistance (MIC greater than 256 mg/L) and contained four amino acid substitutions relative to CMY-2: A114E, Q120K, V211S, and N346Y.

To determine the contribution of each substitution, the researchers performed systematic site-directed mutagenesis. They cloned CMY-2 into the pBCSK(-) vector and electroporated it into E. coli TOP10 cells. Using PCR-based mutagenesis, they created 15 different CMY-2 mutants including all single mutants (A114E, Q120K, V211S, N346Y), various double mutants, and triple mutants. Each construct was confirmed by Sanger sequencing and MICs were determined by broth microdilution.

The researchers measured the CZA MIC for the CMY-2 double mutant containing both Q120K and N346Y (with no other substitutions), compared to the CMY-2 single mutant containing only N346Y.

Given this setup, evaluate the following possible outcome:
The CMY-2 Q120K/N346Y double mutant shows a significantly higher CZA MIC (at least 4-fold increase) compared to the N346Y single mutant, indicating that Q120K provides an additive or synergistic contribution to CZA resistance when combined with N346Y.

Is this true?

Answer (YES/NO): YES